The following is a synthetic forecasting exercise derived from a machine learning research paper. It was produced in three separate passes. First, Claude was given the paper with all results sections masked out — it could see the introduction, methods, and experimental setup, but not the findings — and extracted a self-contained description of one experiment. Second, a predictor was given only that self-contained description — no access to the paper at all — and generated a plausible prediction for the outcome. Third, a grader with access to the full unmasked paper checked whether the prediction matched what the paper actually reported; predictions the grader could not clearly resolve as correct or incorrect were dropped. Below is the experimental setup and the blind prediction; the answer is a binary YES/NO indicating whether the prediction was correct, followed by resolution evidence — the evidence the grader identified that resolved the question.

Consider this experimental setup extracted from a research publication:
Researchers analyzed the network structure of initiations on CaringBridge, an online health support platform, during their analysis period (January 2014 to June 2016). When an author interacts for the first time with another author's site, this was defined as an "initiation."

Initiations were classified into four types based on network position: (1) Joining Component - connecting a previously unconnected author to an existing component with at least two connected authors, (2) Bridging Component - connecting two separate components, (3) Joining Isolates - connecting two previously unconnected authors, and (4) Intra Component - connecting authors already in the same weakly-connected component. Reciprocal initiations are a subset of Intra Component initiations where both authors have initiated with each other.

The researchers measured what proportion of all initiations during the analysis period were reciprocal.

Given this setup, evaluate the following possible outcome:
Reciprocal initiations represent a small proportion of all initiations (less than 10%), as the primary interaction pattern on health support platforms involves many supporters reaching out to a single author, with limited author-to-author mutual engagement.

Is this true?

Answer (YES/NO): NO